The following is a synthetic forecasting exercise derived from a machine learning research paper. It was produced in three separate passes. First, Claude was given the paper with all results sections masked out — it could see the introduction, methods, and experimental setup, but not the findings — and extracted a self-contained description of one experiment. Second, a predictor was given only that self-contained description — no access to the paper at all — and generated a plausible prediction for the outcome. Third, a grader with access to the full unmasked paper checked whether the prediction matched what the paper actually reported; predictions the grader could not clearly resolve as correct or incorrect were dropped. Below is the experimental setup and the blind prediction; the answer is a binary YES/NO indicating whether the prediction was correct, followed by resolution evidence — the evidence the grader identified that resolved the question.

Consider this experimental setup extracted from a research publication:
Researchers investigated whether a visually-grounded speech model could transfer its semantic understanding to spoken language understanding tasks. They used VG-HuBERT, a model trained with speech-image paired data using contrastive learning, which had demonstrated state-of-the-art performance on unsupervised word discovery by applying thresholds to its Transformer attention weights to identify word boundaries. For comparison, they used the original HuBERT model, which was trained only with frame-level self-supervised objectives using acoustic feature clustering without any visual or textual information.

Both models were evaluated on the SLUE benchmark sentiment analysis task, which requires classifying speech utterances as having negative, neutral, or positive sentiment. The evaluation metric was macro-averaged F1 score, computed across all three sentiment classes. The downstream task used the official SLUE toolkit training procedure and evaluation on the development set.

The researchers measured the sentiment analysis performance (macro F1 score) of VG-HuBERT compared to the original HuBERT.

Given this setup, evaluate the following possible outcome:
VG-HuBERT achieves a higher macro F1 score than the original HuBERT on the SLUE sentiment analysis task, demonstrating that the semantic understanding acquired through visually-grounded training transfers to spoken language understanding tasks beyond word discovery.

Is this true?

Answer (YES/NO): NO